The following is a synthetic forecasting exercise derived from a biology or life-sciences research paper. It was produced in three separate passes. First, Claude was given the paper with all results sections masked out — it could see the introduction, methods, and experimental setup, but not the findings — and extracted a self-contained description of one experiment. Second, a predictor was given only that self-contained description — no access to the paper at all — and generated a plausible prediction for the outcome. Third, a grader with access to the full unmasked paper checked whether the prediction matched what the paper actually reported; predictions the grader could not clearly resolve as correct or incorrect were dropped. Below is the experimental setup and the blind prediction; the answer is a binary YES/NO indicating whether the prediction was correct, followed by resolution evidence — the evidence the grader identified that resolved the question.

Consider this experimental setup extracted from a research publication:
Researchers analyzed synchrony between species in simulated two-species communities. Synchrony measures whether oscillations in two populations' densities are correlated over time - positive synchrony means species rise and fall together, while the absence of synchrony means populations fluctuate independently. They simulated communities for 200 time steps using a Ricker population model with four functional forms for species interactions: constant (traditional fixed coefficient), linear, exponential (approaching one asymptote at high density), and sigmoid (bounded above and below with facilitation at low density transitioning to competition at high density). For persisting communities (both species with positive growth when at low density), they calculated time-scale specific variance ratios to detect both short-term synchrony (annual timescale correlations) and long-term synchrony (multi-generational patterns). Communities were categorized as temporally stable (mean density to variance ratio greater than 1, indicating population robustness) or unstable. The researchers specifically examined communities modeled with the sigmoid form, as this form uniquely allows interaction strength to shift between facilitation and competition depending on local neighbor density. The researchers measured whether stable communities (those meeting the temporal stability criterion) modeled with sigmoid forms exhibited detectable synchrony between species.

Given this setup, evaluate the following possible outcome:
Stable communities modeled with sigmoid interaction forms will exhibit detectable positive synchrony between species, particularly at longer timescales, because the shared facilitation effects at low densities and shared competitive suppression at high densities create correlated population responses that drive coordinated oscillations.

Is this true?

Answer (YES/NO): NO